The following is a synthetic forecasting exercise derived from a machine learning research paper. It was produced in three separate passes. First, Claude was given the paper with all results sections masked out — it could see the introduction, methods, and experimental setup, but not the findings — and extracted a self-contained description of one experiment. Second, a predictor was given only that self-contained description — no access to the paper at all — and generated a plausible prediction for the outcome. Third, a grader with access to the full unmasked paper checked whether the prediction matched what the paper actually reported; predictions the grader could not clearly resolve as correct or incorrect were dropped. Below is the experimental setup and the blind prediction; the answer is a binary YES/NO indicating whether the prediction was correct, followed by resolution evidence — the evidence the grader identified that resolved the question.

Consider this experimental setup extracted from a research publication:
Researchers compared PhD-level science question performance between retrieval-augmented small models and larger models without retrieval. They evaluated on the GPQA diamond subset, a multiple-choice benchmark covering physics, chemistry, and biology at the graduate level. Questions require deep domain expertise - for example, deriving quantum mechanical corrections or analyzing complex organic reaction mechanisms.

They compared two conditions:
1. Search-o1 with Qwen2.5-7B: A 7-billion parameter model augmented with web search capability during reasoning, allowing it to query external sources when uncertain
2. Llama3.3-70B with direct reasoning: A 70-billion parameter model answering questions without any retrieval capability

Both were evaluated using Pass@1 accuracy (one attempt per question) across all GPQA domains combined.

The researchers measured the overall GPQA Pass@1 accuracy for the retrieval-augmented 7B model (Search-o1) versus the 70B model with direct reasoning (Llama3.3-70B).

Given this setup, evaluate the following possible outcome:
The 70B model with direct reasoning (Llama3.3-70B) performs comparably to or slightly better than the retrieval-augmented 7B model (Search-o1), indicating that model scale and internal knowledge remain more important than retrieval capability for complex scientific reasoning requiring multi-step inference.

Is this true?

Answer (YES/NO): NO